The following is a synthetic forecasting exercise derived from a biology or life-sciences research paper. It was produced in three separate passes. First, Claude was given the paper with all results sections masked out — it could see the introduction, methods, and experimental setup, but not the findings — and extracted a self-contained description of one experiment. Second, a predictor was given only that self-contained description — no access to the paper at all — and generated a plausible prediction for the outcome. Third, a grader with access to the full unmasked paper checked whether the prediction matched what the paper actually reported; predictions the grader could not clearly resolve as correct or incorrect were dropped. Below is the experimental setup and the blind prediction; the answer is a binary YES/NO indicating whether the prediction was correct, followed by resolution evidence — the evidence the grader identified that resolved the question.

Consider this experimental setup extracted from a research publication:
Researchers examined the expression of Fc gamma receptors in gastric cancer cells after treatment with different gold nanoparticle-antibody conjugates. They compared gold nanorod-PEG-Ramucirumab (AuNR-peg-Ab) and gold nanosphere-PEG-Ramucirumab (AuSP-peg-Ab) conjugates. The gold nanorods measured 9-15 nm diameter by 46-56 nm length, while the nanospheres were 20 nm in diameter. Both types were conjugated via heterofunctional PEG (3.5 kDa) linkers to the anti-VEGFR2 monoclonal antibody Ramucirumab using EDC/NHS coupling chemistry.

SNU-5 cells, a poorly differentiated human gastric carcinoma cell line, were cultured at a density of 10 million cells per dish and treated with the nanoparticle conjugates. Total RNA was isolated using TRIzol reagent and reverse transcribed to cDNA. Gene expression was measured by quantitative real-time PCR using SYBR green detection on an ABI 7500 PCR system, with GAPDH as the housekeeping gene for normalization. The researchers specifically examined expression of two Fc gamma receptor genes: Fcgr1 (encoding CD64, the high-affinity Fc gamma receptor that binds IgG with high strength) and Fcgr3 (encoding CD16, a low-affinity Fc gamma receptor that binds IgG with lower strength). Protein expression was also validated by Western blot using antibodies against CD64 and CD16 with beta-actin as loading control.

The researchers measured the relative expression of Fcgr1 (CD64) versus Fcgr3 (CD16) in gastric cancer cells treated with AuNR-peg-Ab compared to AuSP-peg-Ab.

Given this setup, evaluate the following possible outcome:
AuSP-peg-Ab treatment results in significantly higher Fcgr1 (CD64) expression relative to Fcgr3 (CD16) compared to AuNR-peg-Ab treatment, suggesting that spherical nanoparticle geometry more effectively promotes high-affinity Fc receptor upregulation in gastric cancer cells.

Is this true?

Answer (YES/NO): NO